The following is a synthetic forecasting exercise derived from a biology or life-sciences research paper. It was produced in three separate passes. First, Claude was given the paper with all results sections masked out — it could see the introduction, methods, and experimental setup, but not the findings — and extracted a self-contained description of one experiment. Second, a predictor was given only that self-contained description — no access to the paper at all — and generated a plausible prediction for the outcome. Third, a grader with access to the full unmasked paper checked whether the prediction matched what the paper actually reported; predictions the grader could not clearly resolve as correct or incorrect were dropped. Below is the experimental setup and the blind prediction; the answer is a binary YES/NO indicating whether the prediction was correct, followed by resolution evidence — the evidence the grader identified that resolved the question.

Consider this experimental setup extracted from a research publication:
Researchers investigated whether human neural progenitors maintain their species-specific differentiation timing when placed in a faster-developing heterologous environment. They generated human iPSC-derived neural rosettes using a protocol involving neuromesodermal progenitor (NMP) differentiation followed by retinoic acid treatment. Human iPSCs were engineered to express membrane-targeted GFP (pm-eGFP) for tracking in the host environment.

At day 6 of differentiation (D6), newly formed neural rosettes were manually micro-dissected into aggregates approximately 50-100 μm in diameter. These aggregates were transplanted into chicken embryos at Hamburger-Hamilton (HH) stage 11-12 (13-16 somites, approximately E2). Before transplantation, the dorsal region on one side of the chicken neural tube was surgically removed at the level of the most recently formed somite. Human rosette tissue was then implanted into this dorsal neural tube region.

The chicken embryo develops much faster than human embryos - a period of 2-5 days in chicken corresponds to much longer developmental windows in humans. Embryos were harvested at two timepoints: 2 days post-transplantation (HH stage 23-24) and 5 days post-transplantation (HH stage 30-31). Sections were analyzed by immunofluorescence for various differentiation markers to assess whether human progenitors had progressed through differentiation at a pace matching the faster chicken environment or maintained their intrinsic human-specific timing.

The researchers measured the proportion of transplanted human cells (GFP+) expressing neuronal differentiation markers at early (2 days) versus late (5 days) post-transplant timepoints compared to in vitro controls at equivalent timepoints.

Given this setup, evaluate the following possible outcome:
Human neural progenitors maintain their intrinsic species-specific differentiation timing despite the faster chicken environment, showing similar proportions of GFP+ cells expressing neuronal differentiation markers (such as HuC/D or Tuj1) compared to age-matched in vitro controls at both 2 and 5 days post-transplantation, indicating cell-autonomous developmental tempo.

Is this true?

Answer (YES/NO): NO